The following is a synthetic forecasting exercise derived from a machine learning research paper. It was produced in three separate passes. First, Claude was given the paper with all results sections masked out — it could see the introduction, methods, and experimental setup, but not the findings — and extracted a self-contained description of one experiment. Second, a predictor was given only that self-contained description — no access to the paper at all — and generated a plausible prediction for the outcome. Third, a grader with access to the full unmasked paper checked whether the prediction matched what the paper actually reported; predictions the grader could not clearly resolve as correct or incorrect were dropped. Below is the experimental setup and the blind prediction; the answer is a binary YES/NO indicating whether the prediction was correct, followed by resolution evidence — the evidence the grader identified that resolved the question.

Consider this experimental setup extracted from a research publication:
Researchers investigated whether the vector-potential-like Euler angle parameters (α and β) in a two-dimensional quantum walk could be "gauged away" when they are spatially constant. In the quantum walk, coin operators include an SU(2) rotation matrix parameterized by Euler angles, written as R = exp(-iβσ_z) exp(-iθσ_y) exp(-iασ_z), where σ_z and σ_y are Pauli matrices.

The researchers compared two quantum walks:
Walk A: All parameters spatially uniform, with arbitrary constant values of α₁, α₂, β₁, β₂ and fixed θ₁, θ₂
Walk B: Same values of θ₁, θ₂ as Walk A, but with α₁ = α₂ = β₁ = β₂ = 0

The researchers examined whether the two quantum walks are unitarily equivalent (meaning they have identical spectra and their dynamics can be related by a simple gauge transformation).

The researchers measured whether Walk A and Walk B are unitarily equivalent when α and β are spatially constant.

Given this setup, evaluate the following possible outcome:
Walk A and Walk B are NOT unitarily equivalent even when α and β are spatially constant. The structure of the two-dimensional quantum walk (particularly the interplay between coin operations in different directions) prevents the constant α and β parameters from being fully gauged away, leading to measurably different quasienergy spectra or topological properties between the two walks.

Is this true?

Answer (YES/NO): NO